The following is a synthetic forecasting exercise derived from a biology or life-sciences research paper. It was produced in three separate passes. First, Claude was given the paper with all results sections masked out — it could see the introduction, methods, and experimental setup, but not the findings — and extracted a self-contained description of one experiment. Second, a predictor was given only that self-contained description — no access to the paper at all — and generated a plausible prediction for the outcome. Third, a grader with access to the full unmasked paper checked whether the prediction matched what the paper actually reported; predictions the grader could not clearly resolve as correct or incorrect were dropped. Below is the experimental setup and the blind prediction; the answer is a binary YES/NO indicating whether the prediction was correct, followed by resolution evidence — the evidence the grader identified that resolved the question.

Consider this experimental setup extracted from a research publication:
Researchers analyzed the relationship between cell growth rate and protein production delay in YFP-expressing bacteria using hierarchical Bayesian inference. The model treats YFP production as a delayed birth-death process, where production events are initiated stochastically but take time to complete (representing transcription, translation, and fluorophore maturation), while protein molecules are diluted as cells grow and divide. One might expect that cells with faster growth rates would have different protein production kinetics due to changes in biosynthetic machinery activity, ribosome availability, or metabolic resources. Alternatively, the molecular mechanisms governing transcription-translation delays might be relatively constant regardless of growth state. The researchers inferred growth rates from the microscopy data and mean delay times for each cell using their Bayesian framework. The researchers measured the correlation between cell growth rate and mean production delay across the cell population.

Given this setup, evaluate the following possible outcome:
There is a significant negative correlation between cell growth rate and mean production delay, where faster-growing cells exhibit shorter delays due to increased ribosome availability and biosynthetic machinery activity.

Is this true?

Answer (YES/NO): NO